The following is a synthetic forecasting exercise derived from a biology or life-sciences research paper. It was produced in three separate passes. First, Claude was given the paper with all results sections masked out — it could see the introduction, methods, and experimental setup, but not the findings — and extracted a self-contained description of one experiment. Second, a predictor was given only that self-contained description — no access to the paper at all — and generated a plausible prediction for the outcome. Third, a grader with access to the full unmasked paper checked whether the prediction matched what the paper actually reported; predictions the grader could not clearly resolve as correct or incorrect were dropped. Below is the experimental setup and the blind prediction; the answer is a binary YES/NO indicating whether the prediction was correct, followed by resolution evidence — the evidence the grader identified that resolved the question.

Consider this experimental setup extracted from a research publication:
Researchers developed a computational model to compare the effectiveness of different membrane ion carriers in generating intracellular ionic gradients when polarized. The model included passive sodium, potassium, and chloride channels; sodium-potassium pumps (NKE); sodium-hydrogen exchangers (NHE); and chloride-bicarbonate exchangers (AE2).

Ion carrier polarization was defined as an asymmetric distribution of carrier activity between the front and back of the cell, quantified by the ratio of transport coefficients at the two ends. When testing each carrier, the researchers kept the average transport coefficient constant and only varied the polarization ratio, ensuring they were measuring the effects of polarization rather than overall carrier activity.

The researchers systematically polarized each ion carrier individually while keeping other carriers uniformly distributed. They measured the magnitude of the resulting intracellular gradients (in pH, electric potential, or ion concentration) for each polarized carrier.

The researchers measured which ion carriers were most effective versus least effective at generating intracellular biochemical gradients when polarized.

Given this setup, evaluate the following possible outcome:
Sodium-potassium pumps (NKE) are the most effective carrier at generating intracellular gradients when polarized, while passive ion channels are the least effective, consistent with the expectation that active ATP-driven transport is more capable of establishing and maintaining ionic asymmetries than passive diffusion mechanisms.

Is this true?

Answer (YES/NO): NO